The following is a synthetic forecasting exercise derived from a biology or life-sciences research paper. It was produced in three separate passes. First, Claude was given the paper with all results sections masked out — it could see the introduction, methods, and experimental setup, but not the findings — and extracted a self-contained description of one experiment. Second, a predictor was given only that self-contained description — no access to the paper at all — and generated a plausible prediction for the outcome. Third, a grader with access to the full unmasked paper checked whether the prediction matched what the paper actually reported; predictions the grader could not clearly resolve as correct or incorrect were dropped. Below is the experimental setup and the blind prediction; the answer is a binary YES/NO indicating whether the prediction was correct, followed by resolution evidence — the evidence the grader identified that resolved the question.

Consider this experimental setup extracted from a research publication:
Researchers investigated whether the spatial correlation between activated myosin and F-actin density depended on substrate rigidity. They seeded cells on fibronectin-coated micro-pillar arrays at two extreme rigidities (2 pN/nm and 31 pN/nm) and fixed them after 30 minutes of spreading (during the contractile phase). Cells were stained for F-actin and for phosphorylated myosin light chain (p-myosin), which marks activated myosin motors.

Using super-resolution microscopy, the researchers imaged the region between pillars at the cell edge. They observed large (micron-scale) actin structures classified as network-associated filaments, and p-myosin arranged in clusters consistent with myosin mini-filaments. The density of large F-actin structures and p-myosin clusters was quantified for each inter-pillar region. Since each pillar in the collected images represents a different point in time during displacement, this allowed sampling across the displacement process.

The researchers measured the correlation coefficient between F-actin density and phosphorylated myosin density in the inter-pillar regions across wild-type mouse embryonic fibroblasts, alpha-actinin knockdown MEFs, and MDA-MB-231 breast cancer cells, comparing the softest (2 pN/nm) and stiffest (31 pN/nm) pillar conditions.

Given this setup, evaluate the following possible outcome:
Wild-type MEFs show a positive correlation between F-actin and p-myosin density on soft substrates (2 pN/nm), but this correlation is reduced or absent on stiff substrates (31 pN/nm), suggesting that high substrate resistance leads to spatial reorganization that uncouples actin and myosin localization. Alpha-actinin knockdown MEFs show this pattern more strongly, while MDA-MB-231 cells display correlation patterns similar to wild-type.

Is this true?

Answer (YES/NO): NO